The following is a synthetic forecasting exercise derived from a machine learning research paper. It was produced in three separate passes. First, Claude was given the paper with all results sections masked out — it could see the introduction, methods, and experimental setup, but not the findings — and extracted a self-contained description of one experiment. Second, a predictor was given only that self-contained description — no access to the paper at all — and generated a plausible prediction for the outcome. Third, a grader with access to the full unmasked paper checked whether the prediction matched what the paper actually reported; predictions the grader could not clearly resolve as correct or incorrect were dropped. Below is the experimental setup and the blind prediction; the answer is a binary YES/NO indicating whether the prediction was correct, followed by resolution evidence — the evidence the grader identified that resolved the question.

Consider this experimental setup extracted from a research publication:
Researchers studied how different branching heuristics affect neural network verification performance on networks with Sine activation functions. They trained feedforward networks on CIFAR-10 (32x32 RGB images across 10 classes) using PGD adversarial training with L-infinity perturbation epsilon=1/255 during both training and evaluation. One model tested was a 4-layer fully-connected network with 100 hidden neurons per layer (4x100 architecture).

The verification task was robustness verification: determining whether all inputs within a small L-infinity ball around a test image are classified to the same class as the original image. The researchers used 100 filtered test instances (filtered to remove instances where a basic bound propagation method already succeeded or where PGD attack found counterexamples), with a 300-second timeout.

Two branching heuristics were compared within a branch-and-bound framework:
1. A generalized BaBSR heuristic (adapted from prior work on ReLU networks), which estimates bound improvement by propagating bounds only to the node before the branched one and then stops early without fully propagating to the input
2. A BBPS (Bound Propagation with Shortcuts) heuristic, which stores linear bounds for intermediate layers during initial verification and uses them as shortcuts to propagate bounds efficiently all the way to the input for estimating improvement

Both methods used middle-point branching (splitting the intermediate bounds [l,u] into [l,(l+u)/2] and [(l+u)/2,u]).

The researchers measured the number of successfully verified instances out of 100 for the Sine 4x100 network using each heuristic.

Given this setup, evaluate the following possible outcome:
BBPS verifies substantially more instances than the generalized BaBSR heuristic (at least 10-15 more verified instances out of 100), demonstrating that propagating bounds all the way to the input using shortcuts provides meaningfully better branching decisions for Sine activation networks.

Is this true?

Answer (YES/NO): YES